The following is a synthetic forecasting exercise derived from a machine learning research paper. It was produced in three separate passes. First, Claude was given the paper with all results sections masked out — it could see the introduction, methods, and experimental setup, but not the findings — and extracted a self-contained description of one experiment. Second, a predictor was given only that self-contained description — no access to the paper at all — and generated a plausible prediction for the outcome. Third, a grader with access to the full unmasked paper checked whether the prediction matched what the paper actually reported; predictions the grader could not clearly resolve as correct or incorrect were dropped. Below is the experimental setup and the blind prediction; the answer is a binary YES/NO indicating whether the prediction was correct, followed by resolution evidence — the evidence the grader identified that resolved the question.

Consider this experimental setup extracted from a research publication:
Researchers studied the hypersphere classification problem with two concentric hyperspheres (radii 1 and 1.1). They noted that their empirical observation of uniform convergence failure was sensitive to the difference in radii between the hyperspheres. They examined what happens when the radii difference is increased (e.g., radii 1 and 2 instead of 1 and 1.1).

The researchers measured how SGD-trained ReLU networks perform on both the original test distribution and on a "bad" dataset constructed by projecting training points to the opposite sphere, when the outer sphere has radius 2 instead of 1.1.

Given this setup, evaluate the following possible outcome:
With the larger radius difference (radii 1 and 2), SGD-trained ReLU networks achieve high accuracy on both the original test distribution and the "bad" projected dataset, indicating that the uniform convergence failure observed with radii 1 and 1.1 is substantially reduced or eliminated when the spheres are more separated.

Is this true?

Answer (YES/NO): YES